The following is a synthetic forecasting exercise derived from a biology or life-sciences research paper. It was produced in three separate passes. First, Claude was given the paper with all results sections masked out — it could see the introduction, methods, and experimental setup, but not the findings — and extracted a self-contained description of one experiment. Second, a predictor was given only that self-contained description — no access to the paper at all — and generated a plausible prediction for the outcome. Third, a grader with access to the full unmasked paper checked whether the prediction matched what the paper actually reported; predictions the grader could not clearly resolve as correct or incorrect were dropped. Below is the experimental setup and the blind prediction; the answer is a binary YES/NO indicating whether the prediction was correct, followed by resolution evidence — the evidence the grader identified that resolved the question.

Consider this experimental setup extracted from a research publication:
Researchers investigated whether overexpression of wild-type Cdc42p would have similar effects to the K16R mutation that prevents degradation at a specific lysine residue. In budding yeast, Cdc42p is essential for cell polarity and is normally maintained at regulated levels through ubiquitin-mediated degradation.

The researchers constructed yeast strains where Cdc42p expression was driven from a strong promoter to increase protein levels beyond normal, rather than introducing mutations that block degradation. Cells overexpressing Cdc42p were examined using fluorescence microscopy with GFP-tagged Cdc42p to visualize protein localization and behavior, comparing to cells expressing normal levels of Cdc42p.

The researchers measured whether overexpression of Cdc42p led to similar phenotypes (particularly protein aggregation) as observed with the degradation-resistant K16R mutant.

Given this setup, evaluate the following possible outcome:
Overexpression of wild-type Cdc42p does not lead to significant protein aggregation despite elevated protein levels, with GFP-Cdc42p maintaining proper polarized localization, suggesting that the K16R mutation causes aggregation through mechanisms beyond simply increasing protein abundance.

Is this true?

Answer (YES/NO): NO